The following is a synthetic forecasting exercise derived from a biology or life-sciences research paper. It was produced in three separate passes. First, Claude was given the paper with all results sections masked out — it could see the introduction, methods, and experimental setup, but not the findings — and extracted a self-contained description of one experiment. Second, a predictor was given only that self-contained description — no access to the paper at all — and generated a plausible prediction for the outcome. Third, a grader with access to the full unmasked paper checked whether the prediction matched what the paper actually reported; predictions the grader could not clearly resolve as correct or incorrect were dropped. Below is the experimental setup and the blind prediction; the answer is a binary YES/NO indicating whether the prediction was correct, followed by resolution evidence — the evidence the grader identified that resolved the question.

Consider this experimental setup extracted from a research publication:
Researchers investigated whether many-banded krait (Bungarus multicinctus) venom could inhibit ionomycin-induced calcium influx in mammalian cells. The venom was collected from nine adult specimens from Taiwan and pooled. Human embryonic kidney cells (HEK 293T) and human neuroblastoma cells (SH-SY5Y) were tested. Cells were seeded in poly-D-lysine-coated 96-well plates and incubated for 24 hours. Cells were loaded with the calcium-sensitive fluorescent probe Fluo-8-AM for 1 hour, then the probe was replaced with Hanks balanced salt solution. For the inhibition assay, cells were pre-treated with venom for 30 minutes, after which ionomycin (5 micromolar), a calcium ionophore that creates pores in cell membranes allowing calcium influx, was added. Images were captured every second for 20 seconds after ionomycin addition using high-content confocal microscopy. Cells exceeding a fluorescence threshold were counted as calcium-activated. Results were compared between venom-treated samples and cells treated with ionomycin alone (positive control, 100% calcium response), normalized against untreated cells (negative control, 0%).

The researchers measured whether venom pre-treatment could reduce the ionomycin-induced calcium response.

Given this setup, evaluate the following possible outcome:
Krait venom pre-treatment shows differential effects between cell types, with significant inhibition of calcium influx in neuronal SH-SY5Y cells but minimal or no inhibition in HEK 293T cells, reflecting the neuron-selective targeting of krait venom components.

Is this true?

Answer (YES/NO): NO